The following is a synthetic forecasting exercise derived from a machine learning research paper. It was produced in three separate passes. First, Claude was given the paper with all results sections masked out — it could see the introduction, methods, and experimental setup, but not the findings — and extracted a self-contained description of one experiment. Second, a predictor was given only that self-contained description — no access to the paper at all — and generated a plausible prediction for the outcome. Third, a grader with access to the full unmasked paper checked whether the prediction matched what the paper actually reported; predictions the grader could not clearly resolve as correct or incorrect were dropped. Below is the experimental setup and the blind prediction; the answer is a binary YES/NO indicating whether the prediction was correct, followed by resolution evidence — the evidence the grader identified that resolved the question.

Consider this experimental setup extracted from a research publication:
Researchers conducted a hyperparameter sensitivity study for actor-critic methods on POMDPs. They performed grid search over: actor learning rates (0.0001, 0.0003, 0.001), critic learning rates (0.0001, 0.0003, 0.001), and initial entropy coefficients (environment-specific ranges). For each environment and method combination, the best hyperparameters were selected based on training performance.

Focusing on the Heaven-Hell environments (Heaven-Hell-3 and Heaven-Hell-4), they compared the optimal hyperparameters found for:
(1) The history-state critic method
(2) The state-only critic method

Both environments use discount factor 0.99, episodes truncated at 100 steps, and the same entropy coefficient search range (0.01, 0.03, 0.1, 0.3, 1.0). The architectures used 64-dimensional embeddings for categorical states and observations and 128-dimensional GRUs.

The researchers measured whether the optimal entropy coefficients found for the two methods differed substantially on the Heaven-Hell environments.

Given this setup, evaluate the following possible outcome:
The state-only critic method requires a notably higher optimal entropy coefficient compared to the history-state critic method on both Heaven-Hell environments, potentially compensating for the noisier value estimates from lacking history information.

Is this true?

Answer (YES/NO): NO